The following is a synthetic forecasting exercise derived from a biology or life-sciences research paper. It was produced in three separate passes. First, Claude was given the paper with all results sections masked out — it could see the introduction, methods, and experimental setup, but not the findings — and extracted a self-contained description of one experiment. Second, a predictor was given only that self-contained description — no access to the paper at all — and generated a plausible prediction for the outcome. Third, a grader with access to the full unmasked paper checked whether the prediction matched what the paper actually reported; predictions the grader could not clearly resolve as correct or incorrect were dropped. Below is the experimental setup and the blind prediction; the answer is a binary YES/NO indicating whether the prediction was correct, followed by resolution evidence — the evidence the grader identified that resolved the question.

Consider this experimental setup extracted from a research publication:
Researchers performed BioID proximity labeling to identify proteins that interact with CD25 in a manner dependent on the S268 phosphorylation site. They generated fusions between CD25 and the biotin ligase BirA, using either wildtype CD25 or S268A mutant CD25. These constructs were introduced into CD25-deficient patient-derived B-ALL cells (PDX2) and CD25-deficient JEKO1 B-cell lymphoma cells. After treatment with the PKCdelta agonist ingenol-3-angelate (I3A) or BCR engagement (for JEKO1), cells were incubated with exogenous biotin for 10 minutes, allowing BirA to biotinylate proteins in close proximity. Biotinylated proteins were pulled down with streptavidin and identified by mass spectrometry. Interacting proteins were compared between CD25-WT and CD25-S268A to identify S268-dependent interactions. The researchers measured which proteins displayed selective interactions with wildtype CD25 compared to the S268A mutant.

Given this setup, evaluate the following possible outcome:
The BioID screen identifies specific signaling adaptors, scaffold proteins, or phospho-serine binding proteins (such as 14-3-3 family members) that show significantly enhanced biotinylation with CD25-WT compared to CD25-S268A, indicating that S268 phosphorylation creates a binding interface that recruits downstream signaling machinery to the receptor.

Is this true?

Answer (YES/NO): NO